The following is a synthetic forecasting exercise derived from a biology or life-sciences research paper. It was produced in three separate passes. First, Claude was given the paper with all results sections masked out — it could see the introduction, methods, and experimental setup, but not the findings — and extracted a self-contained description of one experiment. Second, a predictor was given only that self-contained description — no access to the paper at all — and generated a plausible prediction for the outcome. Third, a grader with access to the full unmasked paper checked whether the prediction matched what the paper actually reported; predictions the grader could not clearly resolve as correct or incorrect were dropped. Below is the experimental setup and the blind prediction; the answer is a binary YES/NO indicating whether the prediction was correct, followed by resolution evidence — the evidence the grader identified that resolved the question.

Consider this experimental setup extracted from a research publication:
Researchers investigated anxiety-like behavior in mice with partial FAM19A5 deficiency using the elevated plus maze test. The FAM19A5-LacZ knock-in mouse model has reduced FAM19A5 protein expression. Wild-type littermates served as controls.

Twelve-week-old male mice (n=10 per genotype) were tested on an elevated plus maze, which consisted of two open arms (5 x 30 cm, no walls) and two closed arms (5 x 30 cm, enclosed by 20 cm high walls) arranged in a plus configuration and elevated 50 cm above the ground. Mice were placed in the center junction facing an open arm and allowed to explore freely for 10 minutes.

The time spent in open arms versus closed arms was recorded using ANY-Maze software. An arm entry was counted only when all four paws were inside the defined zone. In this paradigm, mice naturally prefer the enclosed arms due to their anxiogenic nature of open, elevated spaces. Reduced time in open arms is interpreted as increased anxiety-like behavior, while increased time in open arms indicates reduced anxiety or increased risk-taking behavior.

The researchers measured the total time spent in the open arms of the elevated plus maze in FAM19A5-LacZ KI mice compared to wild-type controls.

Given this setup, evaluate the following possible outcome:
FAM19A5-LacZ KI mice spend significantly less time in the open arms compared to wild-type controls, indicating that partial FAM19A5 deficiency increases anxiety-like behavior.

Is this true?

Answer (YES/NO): NO